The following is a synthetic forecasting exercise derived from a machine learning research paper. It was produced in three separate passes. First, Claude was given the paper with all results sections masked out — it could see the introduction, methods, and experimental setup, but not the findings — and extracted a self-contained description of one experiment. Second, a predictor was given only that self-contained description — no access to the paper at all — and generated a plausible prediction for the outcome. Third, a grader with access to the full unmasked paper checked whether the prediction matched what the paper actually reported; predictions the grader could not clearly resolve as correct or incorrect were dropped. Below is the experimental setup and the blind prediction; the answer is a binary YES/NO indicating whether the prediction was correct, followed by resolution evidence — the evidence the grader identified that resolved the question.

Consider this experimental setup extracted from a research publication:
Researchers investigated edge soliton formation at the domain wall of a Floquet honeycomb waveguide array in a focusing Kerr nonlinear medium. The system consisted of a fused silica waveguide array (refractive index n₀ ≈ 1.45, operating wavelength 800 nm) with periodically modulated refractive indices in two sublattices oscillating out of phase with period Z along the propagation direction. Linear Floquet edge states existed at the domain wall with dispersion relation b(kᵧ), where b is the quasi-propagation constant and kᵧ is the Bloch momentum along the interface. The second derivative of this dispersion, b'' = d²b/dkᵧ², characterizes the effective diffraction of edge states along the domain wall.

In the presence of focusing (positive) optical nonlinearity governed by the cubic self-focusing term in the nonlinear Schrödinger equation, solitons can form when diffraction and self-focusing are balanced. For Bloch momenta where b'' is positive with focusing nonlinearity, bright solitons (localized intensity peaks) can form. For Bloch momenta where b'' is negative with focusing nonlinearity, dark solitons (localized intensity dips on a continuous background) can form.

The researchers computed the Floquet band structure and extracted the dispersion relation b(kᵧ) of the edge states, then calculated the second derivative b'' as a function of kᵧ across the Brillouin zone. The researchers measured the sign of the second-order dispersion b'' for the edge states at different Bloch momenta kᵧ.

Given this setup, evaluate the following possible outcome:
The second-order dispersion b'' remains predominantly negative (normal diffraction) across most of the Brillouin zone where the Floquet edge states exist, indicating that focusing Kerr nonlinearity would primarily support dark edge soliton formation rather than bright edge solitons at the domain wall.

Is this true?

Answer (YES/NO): NO